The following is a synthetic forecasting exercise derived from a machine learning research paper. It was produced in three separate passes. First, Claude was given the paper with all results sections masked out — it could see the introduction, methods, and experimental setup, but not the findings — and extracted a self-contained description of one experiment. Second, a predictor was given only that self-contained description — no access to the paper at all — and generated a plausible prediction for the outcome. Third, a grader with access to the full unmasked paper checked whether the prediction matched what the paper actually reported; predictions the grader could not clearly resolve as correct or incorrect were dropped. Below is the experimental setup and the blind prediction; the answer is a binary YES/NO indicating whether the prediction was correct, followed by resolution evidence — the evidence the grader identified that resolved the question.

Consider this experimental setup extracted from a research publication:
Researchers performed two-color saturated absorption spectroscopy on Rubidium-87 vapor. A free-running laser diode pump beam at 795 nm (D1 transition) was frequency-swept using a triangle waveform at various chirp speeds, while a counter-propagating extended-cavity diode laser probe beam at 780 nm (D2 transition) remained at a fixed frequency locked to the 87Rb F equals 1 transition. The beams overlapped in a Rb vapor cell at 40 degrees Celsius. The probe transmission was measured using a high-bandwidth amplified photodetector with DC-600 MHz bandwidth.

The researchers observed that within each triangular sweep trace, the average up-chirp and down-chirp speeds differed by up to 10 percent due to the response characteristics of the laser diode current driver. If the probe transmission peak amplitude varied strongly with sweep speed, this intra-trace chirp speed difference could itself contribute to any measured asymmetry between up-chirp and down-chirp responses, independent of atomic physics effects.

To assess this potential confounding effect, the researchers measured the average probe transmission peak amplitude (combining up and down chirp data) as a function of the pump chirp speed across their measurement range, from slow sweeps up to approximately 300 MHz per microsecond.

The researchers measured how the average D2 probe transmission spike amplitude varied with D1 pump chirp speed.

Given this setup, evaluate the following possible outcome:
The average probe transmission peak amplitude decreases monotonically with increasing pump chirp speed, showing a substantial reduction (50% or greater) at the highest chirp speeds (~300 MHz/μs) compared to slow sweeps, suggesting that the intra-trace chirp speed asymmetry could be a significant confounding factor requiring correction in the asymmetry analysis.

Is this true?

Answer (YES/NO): NO